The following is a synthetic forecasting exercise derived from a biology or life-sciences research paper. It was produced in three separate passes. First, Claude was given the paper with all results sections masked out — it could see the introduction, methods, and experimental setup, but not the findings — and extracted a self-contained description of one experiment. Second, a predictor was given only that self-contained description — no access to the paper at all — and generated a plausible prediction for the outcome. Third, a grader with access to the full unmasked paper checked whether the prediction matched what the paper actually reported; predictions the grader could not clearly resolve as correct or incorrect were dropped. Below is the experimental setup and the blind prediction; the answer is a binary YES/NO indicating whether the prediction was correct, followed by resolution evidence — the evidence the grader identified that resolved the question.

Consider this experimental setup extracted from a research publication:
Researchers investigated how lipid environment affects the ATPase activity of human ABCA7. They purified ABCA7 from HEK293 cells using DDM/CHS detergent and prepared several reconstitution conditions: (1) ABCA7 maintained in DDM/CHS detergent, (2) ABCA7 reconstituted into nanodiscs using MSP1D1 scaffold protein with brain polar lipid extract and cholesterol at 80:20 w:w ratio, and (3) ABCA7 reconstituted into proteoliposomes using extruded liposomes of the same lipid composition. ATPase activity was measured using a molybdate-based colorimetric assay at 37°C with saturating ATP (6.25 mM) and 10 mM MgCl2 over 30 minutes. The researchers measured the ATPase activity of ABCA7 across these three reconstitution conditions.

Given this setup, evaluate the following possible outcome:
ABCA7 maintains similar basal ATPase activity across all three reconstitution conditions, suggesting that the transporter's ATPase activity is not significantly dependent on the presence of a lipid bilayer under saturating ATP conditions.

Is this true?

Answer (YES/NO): NO